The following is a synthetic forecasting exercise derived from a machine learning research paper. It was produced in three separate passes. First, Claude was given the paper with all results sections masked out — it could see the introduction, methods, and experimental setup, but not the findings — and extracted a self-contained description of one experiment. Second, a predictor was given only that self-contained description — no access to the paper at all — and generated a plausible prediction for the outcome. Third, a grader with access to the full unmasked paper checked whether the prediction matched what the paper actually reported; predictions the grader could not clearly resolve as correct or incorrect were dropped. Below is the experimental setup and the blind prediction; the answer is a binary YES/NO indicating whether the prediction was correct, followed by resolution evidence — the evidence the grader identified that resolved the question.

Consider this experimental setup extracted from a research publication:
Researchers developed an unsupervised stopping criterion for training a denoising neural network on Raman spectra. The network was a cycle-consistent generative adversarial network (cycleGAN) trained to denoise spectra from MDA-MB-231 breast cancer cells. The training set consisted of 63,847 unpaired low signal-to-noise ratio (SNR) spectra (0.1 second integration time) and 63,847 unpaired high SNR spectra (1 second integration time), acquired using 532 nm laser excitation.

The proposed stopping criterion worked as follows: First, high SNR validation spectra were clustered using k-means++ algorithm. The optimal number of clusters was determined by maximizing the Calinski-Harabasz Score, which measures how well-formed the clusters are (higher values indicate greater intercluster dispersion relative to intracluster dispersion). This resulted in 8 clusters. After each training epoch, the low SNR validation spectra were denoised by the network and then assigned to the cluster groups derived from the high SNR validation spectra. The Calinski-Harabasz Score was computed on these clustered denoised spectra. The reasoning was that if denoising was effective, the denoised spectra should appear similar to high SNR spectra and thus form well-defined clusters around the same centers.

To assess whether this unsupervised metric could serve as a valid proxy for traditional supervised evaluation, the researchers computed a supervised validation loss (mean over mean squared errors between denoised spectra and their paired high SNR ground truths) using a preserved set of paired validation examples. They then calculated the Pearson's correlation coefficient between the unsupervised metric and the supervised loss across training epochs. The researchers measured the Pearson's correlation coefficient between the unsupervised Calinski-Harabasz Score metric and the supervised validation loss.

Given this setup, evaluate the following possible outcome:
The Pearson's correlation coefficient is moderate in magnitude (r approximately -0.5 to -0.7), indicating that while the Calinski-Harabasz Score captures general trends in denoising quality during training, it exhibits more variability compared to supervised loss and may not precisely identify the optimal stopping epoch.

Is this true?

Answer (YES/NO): NO